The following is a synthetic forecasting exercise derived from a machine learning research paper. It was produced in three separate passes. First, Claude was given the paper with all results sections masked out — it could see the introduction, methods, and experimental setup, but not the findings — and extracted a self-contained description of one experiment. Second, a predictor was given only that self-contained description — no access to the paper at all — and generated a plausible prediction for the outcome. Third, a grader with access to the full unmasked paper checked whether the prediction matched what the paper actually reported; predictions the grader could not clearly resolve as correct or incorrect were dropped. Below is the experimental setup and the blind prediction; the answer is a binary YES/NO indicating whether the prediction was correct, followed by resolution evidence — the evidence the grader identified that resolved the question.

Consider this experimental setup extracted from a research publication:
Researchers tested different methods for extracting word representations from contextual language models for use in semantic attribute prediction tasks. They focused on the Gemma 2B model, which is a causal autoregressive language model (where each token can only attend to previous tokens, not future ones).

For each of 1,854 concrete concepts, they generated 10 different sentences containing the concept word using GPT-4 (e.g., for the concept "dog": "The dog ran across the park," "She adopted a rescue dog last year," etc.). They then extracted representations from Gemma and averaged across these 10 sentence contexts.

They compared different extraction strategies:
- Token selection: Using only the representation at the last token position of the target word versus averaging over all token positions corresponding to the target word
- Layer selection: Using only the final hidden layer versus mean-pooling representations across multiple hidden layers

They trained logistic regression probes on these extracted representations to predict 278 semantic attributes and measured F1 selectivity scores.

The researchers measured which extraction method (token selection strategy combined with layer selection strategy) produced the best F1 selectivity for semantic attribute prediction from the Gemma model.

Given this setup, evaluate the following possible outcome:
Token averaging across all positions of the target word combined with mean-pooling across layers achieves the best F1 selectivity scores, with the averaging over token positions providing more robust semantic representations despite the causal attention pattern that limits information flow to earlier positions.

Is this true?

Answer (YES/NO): NO